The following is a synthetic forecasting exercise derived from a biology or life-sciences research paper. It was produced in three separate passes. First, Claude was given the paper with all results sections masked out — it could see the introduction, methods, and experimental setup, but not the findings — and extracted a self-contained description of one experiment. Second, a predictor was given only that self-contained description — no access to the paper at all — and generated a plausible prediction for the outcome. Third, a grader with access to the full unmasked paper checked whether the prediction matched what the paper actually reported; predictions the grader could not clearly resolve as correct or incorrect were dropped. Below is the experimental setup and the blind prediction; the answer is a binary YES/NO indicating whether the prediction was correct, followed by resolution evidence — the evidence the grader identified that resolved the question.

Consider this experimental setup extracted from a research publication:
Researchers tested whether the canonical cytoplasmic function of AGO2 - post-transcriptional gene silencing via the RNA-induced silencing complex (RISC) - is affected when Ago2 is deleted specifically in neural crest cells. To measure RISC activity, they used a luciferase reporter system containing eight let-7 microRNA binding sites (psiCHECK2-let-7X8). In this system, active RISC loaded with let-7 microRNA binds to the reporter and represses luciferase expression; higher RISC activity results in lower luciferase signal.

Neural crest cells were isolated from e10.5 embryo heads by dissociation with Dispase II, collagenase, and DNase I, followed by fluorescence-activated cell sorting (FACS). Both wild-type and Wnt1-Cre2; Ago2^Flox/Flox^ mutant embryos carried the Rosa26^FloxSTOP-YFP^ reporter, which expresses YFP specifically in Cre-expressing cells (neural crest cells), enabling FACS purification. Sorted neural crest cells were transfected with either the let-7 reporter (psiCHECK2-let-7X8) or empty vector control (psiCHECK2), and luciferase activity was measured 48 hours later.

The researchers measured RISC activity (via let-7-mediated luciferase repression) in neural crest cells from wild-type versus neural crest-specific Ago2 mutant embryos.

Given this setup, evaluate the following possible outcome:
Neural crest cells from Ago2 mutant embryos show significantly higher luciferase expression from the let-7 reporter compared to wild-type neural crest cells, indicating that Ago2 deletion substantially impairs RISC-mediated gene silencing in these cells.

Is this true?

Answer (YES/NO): NO